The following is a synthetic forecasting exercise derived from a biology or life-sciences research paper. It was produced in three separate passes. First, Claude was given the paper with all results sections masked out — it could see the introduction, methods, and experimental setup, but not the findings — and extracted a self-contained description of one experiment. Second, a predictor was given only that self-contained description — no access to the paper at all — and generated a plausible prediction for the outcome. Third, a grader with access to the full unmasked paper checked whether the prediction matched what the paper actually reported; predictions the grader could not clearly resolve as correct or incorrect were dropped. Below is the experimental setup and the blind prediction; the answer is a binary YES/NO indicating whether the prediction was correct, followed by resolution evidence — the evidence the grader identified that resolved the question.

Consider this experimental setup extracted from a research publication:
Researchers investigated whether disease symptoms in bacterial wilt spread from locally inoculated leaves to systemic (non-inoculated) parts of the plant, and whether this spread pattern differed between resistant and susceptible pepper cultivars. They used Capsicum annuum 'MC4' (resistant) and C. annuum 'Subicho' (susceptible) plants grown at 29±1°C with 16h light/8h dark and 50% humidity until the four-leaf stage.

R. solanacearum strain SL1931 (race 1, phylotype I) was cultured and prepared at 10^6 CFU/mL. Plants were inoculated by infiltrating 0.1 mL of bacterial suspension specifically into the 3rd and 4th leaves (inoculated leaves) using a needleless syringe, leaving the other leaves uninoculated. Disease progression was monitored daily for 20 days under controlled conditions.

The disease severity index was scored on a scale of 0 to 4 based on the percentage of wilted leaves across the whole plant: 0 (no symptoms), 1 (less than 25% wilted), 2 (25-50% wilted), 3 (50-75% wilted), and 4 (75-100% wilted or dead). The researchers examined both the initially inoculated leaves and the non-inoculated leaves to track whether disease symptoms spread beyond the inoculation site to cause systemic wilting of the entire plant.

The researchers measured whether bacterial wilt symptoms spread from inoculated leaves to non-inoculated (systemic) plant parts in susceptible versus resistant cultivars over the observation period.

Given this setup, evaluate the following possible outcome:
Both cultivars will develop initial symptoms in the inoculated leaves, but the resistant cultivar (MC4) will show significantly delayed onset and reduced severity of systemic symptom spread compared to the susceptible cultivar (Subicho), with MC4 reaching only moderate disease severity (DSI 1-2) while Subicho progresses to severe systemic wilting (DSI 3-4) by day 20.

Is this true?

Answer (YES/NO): NO